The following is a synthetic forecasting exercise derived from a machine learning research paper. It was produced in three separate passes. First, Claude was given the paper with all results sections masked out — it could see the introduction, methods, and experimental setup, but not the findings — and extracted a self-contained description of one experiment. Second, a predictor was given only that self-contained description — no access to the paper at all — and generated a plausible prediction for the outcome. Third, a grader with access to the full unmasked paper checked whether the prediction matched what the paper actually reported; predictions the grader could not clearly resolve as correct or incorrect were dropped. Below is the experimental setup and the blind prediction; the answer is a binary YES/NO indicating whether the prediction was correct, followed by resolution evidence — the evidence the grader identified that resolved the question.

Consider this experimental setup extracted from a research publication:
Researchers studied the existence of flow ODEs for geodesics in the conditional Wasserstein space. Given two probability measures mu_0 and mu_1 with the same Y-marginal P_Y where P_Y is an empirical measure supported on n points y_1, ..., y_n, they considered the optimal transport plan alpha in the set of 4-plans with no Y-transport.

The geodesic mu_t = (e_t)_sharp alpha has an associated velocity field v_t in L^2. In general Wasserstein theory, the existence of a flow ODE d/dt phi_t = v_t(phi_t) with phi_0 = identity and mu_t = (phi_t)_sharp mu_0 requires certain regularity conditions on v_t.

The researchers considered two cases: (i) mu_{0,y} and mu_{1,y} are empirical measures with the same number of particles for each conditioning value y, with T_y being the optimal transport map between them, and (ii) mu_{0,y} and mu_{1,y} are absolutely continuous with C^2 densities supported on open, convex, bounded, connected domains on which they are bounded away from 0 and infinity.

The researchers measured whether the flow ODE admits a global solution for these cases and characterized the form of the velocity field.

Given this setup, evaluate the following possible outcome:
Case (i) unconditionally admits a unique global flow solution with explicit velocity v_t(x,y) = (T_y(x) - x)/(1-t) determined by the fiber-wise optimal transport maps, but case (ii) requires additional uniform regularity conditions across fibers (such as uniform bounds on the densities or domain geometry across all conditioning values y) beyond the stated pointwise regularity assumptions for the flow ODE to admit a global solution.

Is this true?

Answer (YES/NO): NO